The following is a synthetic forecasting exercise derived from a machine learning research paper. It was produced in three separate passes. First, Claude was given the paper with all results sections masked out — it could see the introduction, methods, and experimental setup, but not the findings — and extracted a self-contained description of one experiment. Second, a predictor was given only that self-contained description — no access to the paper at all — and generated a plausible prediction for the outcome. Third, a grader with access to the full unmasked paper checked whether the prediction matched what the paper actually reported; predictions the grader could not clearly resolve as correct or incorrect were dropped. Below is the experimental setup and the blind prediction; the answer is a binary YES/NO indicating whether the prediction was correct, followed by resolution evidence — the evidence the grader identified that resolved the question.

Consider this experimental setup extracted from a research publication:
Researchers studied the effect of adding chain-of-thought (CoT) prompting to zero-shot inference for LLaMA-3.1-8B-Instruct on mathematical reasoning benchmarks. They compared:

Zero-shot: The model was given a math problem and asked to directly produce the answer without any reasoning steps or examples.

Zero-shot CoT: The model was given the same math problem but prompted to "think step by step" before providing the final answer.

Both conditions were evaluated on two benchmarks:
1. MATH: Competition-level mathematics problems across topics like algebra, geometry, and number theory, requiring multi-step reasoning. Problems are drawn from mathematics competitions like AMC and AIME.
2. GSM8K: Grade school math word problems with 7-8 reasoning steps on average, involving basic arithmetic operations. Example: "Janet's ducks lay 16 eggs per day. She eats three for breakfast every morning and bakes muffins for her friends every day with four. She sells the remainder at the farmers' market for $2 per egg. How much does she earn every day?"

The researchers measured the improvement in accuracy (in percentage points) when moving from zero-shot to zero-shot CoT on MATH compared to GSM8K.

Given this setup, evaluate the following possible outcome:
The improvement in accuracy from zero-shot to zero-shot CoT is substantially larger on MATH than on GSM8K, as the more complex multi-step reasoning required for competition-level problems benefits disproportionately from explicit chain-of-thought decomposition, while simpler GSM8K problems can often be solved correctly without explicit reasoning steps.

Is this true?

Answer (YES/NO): YES